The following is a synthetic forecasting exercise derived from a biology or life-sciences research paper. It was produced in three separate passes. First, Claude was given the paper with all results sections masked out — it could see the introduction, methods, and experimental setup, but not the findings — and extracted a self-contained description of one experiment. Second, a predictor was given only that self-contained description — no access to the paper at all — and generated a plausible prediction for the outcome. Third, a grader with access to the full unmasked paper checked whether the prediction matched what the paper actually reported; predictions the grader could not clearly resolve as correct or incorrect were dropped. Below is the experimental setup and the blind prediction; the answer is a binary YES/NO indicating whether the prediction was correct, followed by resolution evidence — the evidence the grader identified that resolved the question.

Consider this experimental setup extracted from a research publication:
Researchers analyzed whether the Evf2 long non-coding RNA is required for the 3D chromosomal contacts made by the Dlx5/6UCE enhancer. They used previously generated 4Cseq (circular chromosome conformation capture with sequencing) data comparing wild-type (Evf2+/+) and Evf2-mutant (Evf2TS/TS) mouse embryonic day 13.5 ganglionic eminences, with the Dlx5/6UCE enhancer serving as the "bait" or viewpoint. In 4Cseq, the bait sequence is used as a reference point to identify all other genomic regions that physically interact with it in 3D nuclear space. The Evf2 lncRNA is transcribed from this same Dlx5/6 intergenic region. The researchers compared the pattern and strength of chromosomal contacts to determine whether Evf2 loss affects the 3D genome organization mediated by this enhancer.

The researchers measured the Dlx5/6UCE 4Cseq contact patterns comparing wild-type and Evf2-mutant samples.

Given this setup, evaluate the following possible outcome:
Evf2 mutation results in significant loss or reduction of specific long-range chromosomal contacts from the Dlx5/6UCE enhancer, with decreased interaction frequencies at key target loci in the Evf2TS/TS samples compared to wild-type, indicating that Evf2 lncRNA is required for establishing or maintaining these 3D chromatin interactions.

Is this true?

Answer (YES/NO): NO